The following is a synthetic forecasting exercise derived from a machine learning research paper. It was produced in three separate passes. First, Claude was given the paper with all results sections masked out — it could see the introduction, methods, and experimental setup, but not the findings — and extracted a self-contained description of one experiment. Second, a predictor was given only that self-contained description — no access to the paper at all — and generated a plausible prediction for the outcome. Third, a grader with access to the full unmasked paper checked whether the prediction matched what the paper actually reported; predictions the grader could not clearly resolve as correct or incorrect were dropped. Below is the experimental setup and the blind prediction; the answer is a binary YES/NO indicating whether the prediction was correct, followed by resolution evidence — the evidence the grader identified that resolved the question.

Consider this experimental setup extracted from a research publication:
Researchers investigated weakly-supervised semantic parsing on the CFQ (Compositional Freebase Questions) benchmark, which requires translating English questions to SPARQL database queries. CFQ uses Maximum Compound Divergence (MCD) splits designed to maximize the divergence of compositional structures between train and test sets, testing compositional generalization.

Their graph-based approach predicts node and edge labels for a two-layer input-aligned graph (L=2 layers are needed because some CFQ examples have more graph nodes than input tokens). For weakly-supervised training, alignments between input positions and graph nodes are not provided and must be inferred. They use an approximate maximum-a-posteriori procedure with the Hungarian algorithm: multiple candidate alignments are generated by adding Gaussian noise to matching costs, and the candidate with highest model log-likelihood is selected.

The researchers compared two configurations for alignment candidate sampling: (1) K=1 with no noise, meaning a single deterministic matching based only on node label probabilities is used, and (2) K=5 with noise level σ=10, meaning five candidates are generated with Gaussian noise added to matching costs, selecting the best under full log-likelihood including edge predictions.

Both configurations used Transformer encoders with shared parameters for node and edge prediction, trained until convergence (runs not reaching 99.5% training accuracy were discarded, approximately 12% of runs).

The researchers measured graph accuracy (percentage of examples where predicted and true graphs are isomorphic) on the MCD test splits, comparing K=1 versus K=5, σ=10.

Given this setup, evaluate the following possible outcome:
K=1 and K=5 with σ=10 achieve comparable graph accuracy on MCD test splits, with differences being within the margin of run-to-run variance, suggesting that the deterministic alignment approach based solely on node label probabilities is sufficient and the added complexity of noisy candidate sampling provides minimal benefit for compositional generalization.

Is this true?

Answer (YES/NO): NO